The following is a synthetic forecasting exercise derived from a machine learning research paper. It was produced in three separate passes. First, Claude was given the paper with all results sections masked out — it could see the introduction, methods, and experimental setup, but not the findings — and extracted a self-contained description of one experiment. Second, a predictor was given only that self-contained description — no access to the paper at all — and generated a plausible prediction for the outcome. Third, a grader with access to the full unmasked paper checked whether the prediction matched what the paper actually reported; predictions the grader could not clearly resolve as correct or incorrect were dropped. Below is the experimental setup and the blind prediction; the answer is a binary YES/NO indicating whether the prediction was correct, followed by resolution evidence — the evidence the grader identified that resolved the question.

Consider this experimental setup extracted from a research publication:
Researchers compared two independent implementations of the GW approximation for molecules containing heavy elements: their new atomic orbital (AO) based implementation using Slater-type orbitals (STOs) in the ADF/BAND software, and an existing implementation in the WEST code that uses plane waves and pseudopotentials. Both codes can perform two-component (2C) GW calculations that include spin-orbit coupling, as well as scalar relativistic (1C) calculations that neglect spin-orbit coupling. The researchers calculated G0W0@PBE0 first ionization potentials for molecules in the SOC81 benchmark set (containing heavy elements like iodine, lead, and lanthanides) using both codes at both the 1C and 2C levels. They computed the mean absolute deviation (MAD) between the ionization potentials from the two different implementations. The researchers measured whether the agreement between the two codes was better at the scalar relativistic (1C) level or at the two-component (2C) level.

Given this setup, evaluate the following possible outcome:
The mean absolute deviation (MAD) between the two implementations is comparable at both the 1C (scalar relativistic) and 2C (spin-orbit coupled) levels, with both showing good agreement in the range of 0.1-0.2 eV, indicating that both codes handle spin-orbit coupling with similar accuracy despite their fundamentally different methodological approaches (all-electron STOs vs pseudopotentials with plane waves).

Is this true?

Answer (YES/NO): NO